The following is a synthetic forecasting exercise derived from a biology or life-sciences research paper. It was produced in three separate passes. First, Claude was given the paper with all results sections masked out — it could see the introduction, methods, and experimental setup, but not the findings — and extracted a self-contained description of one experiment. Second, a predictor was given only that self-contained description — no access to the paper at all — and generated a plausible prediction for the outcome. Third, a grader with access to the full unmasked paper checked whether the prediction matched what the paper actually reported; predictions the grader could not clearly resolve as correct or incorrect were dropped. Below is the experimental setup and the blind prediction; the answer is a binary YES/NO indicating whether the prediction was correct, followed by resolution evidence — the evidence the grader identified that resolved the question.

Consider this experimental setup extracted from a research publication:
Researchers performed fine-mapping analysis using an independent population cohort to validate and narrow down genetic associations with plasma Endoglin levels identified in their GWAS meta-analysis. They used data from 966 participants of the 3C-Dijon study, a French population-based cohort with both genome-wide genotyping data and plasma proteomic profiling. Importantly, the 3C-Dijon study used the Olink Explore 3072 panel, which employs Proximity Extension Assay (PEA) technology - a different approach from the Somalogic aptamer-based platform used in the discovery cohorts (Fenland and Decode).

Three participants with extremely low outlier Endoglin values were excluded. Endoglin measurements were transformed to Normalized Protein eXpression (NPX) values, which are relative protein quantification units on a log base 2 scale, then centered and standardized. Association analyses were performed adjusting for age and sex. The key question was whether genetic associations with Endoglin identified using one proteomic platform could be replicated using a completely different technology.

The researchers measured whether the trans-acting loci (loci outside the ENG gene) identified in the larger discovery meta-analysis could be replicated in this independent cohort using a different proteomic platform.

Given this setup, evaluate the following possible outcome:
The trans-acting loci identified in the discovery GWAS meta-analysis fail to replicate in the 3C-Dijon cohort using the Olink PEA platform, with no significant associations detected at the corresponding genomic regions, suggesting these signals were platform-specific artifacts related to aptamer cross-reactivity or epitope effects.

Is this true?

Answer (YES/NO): NO